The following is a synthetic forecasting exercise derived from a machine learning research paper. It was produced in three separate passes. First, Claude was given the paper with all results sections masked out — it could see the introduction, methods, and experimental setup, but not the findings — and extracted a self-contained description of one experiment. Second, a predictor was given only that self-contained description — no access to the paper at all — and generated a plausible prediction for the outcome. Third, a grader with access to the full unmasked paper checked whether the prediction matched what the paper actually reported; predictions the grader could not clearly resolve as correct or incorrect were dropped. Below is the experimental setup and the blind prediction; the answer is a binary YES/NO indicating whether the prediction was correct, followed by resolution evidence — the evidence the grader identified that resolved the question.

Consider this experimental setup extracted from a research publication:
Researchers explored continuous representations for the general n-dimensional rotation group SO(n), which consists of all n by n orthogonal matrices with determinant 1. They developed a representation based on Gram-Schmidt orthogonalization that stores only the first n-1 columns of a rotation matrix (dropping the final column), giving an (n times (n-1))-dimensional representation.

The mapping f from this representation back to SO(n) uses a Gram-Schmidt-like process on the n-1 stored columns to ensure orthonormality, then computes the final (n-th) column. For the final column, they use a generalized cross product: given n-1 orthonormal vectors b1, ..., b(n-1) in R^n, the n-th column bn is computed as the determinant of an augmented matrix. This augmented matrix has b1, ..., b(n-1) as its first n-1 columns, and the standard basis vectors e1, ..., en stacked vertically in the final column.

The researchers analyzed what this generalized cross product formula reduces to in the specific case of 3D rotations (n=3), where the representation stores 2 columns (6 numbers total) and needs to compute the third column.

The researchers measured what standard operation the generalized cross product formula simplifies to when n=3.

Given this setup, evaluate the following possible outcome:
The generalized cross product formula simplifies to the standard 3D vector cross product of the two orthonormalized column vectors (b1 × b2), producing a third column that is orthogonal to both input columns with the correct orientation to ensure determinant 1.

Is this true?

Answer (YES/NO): YES